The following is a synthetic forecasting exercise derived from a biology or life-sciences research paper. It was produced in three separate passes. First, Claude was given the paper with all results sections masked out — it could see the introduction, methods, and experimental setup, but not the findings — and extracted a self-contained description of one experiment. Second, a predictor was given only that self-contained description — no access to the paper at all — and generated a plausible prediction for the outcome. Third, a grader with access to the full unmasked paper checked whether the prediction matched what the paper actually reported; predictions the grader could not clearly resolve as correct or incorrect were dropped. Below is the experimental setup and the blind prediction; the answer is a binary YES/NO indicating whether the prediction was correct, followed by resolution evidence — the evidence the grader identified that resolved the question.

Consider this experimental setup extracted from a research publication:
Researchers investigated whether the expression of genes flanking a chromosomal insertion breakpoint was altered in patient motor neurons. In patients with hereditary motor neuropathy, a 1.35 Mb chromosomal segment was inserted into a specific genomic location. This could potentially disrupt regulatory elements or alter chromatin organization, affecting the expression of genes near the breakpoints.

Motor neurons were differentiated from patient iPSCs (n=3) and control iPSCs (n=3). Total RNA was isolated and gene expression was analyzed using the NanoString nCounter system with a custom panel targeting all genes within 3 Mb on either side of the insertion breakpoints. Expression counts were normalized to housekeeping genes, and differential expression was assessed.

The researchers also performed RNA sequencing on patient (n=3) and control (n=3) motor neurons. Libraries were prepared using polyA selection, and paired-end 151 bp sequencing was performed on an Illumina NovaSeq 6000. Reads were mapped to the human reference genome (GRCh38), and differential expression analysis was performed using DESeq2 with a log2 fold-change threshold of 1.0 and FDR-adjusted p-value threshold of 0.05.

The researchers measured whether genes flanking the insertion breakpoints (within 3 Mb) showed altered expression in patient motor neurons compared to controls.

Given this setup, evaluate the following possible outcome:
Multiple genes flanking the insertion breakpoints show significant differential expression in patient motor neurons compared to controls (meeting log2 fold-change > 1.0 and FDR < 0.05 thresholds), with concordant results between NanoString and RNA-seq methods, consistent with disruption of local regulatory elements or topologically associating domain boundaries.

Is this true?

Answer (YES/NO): NO